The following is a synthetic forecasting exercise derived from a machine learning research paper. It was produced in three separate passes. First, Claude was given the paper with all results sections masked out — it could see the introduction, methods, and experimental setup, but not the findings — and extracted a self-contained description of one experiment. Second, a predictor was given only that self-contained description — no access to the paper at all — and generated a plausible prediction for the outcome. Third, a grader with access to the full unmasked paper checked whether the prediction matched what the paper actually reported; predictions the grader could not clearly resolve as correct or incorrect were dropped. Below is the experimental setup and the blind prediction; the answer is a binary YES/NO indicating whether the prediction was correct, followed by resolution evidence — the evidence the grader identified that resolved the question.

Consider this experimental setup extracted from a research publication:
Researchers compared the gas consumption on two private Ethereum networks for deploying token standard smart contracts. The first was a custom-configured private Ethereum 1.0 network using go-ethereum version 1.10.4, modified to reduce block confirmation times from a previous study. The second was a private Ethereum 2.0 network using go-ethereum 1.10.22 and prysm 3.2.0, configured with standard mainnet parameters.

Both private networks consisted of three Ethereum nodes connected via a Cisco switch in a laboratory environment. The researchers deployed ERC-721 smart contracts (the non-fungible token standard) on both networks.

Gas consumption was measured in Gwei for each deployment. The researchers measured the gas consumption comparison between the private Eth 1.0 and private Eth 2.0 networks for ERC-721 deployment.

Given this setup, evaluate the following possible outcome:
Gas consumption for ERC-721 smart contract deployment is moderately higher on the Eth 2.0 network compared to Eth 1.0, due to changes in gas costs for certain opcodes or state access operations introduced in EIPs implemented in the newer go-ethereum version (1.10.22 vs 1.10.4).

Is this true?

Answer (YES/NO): NO